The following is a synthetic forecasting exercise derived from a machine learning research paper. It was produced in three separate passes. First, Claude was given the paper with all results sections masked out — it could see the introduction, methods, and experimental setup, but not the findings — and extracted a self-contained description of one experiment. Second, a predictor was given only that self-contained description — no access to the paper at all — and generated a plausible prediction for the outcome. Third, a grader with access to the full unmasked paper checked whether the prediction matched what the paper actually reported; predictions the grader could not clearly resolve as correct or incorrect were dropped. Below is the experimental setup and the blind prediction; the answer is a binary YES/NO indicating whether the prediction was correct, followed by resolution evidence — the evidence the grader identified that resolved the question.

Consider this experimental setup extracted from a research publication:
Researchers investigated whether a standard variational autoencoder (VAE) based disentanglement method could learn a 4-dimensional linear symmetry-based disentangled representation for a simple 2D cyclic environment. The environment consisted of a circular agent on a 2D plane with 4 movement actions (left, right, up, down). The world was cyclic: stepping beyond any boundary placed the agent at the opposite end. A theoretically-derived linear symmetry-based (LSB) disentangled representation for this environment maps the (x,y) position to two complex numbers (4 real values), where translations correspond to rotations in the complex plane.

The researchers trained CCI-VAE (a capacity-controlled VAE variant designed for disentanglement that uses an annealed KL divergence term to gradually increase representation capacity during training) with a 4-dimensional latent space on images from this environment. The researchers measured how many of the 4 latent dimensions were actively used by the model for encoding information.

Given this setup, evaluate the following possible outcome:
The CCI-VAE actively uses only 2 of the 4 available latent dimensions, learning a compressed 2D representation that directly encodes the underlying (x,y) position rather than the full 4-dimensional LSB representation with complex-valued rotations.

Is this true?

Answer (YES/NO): YES